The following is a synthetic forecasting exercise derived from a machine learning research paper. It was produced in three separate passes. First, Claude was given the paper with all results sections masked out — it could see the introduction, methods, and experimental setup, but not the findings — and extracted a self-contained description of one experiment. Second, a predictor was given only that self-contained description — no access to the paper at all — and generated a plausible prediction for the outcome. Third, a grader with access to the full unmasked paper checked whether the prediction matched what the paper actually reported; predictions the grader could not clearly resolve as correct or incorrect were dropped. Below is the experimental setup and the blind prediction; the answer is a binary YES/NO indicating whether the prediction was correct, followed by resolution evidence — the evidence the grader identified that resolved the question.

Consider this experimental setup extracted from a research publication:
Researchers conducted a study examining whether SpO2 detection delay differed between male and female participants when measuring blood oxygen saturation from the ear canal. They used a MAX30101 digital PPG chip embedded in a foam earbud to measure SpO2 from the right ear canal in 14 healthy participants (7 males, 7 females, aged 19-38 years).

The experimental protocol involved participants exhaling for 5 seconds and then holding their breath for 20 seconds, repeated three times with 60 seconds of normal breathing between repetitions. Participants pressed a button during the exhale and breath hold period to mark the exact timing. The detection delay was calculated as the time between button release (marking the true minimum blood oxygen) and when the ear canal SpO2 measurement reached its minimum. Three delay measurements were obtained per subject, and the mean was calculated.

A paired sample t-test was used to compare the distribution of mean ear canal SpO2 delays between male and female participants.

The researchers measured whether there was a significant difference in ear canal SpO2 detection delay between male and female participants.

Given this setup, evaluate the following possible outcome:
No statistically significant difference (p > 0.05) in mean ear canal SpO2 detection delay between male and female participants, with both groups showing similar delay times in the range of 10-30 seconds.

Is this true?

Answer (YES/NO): NO